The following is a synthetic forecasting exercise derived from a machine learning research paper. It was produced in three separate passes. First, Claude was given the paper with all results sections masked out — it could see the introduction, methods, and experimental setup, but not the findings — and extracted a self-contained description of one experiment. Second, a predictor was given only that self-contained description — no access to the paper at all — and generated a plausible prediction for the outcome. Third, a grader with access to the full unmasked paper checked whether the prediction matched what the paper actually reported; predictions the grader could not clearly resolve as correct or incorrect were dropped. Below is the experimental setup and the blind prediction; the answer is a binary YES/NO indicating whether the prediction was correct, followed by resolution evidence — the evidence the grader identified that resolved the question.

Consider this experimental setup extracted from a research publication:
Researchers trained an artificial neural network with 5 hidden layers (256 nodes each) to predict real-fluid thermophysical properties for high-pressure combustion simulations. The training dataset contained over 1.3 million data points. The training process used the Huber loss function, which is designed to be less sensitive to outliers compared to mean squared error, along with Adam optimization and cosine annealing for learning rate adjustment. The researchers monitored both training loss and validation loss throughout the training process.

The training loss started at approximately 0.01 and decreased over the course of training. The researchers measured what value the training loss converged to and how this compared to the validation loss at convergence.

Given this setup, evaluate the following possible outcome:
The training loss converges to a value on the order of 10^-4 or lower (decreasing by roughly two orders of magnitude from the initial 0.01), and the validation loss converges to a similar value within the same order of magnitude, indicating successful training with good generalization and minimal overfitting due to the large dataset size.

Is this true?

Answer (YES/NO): NO